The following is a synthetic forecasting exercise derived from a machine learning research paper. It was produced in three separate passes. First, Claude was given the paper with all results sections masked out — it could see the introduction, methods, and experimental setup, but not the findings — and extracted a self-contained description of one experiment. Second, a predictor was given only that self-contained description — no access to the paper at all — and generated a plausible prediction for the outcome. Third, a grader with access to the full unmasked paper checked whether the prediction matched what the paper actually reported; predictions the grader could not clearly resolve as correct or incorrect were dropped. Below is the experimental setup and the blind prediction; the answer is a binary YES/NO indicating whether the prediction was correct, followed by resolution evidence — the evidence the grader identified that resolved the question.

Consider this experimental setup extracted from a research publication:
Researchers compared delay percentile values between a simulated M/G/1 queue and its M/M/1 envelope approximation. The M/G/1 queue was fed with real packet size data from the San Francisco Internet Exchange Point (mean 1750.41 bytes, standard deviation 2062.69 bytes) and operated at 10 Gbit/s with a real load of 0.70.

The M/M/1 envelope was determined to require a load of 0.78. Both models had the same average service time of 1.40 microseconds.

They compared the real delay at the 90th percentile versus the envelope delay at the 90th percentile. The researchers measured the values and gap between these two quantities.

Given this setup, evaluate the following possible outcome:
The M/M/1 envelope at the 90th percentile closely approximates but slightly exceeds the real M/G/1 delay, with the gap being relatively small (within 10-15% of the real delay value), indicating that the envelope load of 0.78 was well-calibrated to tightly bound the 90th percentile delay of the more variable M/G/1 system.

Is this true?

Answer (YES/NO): NO